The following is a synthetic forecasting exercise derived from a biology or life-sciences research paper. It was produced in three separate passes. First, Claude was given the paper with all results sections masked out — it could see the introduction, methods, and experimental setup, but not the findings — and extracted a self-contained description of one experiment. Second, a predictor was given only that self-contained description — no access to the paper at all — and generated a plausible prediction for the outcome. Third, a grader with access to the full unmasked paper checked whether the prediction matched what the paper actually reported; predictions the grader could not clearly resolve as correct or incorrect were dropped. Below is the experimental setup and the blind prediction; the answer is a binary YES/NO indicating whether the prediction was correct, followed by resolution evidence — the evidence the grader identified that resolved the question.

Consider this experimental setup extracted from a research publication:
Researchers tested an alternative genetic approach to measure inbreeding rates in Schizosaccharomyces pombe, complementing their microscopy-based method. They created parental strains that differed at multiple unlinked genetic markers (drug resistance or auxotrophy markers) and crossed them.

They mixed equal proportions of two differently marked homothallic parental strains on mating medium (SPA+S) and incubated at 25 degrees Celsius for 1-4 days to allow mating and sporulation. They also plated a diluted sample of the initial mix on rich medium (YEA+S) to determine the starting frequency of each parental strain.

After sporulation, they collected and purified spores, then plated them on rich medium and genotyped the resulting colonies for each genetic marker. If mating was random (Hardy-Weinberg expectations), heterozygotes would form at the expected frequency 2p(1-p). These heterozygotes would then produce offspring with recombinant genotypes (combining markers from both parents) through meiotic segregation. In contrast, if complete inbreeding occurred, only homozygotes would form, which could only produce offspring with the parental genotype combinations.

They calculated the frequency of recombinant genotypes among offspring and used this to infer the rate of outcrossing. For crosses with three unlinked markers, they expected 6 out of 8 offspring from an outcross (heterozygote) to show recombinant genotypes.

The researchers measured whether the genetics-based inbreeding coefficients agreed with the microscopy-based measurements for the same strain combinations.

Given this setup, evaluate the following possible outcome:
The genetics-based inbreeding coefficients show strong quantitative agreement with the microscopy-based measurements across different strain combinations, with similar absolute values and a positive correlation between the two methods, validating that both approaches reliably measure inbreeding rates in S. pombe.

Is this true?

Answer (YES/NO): YES